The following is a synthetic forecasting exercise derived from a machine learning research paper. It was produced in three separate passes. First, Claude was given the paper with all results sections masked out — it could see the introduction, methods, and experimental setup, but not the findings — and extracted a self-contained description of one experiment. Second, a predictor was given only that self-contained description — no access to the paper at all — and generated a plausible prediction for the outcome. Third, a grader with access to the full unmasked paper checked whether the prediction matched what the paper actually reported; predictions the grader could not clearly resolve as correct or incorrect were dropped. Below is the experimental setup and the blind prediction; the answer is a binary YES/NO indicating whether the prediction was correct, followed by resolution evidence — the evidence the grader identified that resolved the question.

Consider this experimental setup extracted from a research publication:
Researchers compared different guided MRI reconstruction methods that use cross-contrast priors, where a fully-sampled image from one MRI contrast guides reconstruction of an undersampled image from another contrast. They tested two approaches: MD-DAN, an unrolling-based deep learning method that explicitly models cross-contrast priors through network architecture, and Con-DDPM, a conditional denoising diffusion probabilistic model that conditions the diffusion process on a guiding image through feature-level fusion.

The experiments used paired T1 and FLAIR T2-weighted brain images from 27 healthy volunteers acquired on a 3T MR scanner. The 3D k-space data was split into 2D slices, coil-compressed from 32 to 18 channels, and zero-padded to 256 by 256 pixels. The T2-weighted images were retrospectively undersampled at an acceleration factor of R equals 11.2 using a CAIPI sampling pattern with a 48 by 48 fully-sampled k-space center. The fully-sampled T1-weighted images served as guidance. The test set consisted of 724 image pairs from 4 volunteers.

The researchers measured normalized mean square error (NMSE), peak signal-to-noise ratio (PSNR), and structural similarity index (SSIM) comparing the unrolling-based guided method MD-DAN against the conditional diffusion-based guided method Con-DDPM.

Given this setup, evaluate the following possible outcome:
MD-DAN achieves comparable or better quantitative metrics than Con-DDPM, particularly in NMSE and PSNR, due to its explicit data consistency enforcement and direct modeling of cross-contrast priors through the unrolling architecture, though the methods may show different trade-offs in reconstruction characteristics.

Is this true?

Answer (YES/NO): NO